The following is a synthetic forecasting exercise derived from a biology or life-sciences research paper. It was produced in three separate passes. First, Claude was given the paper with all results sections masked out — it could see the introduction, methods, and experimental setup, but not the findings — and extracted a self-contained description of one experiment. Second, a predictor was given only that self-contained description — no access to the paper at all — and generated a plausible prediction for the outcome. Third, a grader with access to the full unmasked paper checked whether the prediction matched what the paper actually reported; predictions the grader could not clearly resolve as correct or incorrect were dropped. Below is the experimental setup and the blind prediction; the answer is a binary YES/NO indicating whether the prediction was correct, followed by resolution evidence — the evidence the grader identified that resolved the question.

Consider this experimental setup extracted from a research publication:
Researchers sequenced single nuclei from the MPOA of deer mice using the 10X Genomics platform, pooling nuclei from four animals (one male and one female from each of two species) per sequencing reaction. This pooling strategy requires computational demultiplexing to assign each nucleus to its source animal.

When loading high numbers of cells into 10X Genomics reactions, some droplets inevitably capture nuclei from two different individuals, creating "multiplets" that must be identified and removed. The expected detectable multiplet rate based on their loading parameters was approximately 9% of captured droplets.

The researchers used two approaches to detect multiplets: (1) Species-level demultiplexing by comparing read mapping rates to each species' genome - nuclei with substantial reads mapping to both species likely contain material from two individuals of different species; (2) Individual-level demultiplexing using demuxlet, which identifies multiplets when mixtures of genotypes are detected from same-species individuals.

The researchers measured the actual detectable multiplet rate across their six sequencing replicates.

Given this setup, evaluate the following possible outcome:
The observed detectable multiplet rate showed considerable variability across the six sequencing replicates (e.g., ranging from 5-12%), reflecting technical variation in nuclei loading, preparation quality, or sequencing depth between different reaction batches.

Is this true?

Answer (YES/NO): NO